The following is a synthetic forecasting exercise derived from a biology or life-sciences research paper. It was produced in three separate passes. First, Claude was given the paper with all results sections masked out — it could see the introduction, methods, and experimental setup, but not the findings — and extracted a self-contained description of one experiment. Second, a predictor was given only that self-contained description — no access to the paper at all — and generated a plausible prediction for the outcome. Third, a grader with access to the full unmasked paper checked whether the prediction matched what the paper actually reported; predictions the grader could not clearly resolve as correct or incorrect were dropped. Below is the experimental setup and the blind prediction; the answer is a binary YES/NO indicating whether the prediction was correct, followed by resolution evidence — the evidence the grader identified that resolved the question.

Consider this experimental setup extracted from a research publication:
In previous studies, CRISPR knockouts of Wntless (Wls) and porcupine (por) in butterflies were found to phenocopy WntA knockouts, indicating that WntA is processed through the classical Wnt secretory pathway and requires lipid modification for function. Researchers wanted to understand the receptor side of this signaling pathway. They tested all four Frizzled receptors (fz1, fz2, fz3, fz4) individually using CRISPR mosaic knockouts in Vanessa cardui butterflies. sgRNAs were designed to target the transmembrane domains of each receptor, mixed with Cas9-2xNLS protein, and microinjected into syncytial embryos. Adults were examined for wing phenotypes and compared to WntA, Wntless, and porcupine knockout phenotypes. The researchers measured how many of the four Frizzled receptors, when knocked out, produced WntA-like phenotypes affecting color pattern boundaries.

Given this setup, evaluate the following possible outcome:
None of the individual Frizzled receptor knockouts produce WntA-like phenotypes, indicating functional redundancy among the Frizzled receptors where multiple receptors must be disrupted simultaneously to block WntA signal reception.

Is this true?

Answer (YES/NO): NO